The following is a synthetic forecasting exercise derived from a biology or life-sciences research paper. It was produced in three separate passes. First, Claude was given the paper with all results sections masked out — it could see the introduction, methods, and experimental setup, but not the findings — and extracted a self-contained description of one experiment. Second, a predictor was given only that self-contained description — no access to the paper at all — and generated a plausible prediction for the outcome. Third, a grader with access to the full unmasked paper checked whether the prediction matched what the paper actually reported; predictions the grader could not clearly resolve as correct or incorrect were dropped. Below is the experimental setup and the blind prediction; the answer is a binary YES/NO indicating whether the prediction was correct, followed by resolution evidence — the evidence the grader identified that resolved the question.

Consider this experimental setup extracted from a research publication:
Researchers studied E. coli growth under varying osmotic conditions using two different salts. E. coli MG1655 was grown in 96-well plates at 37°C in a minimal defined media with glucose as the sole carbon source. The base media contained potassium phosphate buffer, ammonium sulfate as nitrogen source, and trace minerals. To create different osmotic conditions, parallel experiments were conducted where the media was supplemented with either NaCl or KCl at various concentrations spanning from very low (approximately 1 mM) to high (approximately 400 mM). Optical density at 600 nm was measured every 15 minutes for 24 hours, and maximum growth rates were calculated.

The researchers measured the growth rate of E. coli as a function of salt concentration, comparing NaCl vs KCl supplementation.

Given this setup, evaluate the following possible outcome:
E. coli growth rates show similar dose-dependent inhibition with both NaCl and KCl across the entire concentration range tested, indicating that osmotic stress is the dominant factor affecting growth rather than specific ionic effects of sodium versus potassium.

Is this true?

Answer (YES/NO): NO